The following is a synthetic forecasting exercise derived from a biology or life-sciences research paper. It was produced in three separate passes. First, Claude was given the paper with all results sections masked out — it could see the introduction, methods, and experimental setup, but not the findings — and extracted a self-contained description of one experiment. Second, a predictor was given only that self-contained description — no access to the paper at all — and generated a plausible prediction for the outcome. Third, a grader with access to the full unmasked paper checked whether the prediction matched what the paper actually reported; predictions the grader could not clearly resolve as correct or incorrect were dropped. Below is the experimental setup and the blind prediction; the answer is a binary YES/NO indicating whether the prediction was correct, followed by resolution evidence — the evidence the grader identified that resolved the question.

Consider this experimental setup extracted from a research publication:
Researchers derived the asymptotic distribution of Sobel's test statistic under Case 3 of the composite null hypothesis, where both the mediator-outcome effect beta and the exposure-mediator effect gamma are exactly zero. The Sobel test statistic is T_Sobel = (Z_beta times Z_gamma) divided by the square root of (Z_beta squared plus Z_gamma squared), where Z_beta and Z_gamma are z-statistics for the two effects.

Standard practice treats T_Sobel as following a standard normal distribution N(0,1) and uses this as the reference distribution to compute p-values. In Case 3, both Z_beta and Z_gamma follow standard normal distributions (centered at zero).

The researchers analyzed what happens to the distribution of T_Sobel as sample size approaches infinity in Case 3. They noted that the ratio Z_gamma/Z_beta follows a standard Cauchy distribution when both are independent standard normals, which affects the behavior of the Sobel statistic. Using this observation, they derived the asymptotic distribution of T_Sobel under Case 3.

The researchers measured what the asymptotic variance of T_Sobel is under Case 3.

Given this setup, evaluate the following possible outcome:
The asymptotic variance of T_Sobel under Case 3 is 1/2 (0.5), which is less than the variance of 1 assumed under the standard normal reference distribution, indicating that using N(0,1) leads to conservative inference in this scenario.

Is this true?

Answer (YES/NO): NO